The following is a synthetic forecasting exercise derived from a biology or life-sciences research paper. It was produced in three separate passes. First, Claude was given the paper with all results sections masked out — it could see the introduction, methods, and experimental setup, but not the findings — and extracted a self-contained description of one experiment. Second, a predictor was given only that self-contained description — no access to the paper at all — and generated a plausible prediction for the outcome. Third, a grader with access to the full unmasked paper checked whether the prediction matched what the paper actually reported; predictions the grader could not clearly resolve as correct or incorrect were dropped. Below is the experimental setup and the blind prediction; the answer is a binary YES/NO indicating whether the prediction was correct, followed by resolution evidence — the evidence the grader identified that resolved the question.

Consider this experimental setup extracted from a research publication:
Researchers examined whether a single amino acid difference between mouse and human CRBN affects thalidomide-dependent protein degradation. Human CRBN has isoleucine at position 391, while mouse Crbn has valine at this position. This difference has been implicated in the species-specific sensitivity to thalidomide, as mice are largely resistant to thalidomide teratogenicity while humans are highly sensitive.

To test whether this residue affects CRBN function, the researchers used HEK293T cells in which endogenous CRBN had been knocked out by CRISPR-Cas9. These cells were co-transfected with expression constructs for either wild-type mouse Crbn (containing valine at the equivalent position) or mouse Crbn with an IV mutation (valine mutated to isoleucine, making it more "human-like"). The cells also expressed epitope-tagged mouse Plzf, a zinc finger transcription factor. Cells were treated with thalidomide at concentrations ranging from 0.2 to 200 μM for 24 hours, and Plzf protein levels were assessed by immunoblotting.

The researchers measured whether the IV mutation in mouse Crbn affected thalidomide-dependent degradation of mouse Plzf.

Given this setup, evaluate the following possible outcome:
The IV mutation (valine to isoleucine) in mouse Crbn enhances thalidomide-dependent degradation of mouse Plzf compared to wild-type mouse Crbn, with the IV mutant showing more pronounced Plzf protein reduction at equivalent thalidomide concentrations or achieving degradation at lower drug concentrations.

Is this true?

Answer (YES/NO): YES